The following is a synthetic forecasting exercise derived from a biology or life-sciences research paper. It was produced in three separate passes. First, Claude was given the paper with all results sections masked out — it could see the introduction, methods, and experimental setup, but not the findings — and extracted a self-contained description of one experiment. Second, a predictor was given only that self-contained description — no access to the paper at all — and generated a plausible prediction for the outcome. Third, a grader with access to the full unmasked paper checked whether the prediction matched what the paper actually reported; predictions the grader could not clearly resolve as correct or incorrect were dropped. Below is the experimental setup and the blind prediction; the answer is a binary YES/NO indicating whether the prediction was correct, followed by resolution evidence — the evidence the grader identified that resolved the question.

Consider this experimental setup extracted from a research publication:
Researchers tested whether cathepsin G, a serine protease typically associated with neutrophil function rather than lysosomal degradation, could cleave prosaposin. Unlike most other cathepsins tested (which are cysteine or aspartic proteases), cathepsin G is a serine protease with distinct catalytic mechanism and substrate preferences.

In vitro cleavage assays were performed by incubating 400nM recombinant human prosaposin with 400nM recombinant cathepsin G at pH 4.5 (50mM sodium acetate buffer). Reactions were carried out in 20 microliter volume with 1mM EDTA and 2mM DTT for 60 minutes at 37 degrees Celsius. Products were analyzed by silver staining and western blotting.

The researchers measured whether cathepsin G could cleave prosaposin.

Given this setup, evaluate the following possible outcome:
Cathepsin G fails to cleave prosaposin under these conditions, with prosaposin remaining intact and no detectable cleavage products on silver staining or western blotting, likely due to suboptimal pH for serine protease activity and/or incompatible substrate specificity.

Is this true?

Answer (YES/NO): NO